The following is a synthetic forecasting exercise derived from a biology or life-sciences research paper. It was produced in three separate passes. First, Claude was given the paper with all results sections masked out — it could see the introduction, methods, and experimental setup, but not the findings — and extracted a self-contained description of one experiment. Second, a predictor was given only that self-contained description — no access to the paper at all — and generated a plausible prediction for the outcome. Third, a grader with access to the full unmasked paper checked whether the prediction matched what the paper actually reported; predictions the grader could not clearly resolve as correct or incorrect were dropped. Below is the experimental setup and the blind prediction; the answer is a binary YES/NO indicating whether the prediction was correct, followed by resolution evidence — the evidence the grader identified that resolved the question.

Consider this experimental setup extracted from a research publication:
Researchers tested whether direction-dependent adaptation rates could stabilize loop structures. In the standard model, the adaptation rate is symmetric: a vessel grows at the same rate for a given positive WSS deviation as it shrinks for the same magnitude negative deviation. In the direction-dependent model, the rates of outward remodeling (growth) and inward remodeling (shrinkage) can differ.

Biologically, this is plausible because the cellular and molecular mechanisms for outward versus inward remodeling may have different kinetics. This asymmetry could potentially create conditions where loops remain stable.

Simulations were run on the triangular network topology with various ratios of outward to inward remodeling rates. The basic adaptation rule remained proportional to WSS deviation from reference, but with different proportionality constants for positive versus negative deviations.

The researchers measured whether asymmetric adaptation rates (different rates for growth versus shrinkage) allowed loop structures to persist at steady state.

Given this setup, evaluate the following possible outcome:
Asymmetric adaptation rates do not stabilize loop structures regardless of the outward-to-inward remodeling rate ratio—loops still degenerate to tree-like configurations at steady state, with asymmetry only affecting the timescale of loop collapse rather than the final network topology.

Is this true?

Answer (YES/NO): NO